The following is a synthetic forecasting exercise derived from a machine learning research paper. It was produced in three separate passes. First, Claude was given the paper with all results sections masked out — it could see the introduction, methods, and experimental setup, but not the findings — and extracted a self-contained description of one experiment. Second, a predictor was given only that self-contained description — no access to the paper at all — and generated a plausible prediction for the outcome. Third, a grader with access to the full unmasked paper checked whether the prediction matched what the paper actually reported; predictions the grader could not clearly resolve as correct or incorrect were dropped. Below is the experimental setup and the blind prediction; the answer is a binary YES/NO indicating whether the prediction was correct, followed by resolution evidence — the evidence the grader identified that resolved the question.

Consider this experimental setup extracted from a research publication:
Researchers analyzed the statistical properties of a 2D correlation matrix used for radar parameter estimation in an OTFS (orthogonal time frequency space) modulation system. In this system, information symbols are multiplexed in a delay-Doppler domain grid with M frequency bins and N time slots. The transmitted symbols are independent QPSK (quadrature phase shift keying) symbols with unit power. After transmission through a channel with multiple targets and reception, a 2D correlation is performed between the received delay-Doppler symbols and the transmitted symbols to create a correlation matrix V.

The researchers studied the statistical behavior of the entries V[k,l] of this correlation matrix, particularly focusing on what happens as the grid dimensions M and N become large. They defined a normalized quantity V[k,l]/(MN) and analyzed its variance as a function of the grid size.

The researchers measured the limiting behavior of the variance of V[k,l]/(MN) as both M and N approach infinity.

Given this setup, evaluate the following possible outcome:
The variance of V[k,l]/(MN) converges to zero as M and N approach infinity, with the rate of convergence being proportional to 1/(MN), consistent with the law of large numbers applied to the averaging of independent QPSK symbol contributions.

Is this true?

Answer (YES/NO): YES